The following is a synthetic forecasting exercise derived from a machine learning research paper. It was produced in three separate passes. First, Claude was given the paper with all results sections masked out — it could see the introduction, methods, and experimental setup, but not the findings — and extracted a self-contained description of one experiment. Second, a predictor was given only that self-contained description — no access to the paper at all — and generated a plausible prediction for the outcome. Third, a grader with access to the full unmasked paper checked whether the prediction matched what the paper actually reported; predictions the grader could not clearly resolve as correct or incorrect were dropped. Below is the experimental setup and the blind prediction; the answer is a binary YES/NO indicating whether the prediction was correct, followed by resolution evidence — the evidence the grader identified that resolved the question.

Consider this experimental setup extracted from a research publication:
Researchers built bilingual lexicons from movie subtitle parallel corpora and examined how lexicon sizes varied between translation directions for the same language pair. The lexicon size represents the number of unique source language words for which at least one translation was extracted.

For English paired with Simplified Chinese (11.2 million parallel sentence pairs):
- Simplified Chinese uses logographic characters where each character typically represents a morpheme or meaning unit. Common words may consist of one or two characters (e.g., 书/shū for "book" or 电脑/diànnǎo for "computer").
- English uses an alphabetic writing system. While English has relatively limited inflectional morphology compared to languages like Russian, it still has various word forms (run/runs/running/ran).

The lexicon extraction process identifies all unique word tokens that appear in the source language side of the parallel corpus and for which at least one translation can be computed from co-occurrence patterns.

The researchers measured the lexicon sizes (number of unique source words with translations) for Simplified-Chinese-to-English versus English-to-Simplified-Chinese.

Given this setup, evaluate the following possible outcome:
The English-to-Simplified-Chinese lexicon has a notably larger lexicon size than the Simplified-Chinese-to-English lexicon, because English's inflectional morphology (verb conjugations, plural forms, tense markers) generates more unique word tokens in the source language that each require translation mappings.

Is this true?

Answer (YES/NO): NO